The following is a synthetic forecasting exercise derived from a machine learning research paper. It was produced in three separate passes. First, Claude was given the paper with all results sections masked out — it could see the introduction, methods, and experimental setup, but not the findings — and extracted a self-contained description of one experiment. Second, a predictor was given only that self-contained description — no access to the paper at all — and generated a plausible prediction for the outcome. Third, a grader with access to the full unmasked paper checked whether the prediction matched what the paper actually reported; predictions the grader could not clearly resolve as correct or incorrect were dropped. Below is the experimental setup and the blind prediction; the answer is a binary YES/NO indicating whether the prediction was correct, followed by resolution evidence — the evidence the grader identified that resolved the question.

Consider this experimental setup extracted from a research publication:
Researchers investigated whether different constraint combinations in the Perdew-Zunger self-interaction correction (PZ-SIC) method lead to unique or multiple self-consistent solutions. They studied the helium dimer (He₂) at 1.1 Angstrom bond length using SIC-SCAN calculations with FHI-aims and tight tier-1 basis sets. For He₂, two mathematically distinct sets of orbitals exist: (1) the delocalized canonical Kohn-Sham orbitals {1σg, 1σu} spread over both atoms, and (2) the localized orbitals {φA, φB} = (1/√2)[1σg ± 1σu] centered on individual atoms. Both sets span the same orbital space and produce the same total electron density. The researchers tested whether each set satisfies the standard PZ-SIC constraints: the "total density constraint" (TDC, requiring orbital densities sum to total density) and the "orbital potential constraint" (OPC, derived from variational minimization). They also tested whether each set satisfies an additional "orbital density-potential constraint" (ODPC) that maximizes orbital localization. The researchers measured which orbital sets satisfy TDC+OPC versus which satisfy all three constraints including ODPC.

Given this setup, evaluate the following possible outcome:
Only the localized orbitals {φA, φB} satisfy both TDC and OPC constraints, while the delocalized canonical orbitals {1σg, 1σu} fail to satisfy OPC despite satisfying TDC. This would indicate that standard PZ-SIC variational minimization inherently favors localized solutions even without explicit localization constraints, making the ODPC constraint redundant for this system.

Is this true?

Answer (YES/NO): NO